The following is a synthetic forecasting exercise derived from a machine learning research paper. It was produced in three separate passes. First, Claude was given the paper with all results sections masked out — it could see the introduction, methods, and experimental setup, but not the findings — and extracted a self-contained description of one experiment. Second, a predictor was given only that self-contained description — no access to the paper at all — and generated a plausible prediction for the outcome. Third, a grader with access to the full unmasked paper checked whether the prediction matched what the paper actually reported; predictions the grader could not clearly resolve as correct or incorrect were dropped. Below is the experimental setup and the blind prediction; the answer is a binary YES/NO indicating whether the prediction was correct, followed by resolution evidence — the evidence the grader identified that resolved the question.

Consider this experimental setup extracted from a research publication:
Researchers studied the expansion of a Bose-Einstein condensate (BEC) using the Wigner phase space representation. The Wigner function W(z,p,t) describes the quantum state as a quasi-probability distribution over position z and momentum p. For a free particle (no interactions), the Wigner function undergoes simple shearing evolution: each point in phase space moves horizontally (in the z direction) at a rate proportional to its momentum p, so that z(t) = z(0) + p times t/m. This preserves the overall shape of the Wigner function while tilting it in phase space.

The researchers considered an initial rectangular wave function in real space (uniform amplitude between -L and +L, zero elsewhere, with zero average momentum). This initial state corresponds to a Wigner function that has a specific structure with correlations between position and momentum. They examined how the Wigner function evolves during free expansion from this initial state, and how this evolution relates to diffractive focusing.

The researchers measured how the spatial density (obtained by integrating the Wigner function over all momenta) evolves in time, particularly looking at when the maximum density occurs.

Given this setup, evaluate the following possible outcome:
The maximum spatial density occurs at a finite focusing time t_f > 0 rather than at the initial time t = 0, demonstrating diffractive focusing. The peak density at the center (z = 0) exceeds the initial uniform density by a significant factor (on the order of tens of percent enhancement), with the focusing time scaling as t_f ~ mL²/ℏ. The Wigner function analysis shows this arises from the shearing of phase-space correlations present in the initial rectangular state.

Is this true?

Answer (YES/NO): YES